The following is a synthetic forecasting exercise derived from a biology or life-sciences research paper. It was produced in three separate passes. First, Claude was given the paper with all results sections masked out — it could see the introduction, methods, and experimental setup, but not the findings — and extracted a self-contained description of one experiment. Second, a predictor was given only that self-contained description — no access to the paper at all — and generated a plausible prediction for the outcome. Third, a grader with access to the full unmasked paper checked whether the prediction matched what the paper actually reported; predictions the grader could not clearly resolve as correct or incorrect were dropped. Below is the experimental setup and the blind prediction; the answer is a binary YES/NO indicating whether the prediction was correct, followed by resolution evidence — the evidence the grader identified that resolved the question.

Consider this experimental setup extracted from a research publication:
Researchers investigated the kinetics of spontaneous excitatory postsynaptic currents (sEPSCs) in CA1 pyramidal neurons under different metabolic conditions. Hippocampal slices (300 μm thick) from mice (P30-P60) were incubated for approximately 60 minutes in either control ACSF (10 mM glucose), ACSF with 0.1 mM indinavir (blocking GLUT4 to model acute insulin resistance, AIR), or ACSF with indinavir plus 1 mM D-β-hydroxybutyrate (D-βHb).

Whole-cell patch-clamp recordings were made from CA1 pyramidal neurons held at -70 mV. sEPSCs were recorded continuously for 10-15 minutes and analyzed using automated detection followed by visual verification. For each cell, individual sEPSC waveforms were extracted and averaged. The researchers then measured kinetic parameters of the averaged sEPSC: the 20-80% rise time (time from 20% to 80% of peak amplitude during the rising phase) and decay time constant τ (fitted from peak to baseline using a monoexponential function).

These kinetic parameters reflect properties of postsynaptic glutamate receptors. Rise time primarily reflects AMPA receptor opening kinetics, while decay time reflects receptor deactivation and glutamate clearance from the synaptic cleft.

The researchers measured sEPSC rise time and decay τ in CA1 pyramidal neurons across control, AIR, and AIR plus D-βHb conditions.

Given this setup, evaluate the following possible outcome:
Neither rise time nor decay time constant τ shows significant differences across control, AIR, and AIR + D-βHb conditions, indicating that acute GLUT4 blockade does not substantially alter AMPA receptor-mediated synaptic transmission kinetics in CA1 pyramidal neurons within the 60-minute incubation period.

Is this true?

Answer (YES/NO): YES